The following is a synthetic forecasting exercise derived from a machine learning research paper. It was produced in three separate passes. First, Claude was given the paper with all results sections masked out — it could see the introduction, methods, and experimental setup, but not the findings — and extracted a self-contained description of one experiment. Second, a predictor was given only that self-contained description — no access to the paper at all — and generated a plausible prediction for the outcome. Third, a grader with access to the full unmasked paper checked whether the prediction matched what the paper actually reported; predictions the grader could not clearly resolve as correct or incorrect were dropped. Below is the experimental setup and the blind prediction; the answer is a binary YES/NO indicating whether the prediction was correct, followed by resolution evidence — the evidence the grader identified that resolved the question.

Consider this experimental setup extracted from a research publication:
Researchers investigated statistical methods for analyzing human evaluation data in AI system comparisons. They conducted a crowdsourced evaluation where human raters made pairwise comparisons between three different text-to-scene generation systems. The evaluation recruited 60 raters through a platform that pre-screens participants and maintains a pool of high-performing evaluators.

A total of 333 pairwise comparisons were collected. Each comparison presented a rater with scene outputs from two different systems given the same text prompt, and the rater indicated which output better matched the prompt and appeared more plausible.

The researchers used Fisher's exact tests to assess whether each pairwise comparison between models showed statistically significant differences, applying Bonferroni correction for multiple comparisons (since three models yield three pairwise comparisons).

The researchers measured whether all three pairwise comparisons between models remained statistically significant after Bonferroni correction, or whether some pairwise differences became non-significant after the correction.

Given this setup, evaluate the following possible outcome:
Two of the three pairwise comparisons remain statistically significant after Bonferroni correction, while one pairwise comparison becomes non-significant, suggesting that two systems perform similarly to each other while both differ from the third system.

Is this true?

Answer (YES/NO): NO